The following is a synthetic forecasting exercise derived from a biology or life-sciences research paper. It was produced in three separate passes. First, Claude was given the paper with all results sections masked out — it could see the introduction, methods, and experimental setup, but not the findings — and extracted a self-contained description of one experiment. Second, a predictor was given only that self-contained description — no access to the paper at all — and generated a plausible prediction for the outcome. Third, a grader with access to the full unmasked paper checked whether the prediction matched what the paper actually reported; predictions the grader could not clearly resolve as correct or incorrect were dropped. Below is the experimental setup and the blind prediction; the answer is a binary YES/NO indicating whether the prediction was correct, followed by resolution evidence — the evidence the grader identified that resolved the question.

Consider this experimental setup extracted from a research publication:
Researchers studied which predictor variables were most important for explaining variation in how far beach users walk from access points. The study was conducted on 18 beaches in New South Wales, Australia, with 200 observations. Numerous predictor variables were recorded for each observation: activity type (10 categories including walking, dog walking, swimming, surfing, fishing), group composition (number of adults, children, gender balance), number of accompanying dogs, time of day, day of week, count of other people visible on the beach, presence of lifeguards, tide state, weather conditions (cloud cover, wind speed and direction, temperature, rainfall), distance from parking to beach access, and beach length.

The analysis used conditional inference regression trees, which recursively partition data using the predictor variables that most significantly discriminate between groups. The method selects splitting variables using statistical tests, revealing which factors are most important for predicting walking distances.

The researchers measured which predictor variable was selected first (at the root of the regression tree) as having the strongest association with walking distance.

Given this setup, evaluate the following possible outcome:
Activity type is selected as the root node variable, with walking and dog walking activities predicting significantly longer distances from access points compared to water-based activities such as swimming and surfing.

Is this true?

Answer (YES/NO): YES